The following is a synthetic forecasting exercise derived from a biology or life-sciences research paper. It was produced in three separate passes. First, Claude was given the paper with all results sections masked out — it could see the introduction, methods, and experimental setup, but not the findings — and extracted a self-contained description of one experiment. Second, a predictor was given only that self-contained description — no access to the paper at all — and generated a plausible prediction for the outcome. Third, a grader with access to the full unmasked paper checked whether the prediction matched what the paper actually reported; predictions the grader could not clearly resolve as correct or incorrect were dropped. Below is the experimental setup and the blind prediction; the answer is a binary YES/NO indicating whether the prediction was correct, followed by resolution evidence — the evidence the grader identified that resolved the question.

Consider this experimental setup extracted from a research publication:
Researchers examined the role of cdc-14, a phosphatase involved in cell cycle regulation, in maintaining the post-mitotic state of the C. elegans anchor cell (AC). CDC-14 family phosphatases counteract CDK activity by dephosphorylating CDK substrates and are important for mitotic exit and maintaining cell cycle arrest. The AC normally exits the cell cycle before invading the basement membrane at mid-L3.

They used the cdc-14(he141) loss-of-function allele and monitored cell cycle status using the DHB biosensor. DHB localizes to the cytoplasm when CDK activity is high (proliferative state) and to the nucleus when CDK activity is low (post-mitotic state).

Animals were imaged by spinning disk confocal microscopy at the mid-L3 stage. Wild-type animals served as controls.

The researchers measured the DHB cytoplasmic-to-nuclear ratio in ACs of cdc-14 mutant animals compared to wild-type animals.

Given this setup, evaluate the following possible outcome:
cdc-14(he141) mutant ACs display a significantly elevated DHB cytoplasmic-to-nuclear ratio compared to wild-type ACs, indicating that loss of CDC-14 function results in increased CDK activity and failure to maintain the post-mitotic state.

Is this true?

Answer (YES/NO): NO